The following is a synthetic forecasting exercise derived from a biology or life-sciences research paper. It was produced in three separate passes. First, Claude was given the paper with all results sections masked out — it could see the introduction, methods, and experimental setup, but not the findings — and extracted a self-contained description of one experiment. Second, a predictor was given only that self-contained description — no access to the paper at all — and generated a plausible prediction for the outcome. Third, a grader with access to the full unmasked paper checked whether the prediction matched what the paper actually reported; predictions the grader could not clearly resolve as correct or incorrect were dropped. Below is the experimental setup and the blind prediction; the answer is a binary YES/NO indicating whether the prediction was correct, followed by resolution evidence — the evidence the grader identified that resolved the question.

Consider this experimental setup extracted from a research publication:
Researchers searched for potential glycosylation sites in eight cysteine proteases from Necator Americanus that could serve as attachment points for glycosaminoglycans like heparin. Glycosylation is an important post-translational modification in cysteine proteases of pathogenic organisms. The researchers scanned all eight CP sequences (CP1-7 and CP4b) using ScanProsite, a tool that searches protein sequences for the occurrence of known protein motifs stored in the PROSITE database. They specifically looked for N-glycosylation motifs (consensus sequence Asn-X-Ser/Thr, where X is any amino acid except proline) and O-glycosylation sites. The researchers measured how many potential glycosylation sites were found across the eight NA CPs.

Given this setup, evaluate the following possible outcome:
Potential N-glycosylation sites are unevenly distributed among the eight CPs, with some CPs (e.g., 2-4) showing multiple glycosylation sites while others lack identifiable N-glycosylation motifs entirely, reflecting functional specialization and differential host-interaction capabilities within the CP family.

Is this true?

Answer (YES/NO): NO